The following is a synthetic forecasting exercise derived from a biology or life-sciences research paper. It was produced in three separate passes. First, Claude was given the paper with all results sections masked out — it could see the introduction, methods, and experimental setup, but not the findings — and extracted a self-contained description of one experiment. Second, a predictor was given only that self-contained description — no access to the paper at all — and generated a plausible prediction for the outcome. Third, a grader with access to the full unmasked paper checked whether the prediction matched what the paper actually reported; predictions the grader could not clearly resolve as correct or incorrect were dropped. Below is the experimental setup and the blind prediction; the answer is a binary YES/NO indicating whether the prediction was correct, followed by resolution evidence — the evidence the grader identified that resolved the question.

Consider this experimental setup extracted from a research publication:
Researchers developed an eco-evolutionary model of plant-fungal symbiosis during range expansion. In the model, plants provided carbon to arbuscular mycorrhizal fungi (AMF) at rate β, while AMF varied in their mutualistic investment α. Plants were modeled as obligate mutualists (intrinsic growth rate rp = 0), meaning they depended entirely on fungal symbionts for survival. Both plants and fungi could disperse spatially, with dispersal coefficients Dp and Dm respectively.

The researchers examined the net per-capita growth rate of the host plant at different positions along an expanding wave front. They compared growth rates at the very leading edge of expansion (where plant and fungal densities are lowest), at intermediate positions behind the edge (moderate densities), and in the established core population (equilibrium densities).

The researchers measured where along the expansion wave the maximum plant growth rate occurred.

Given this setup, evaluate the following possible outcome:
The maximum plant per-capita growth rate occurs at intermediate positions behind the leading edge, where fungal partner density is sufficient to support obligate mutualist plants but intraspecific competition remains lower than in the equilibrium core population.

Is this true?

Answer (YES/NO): NO